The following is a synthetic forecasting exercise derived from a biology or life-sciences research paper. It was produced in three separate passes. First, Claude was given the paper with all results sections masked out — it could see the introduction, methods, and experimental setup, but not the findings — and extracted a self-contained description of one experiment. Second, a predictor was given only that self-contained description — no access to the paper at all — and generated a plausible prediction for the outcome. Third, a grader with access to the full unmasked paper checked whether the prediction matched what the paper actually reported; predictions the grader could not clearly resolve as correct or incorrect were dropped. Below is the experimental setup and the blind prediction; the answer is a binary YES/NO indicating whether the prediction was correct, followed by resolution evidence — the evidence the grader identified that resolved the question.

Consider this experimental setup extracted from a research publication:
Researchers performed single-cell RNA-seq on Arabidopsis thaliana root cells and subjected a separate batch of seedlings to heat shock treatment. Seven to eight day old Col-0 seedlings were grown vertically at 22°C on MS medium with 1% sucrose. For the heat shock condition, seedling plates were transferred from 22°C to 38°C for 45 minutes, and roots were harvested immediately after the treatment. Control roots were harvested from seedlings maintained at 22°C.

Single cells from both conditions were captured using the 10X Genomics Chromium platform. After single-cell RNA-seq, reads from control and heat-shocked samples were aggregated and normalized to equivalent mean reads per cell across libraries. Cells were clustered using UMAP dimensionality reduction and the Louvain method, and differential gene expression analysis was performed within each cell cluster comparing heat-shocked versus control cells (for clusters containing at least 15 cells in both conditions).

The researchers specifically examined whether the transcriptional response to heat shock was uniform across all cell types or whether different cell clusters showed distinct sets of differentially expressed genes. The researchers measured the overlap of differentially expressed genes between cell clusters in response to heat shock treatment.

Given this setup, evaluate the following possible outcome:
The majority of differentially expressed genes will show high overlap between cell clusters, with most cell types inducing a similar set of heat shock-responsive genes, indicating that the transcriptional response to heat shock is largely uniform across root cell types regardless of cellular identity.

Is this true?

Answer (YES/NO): NO